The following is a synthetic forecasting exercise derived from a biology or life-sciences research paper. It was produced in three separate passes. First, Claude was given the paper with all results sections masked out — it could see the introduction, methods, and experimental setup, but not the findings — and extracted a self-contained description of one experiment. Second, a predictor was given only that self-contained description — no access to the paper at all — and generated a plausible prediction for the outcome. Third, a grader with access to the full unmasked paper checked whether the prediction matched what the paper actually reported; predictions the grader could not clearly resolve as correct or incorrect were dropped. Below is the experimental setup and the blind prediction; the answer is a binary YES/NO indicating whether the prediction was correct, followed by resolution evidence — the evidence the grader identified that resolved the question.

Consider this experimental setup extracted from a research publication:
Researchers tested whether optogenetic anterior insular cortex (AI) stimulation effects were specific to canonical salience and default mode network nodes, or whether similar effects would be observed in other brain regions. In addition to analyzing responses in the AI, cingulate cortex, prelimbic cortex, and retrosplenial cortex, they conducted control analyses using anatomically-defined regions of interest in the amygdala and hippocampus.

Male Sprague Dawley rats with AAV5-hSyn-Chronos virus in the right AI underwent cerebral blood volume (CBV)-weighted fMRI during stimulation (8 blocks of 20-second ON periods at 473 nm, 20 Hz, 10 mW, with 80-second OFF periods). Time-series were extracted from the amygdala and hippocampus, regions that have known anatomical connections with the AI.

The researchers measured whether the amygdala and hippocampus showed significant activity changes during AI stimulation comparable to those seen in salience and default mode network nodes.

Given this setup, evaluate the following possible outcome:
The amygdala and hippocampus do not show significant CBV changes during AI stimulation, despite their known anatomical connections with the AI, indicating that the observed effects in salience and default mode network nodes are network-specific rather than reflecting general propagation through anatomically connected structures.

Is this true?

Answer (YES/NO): NO